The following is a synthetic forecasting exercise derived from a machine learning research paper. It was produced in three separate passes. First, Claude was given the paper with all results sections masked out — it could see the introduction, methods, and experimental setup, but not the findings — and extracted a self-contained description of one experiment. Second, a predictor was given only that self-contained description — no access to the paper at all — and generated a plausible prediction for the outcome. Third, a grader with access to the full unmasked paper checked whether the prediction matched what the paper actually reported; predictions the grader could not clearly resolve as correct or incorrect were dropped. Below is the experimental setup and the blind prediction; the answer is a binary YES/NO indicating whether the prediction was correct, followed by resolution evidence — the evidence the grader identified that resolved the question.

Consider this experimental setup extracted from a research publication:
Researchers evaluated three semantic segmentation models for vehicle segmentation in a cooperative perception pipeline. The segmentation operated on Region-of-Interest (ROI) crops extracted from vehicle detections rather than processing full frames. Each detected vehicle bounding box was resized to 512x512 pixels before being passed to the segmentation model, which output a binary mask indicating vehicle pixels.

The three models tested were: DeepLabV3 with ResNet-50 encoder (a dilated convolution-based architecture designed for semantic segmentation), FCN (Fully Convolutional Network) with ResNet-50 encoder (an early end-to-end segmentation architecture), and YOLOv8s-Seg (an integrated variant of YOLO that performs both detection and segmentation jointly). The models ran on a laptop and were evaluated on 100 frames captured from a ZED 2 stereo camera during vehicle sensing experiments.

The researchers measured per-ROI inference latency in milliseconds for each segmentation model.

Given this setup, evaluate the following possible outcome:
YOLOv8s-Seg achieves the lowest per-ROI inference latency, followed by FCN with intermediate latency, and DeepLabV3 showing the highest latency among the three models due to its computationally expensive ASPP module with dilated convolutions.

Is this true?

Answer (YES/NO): NO